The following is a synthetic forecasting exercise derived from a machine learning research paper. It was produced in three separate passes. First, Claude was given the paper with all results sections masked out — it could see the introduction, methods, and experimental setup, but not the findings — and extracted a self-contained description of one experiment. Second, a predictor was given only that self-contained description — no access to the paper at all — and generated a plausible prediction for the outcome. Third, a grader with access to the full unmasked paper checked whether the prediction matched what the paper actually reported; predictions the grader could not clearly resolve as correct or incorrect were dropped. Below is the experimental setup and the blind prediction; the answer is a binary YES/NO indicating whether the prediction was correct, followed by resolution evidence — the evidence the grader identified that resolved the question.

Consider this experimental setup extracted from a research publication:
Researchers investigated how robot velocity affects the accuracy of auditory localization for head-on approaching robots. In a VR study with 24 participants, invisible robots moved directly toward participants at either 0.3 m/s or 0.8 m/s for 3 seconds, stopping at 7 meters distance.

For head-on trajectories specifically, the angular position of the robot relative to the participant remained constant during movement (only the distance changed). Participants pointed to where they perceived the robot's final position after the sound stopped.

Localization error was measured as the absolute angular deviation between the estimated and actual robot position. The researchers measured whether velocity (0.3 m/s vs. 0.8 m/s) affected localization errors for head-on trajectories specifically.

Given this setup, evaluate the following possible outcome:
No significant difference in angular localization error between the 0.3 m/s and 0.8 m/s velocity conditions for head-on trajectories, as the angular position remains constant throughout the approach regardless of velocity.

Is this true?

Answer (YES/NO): YES